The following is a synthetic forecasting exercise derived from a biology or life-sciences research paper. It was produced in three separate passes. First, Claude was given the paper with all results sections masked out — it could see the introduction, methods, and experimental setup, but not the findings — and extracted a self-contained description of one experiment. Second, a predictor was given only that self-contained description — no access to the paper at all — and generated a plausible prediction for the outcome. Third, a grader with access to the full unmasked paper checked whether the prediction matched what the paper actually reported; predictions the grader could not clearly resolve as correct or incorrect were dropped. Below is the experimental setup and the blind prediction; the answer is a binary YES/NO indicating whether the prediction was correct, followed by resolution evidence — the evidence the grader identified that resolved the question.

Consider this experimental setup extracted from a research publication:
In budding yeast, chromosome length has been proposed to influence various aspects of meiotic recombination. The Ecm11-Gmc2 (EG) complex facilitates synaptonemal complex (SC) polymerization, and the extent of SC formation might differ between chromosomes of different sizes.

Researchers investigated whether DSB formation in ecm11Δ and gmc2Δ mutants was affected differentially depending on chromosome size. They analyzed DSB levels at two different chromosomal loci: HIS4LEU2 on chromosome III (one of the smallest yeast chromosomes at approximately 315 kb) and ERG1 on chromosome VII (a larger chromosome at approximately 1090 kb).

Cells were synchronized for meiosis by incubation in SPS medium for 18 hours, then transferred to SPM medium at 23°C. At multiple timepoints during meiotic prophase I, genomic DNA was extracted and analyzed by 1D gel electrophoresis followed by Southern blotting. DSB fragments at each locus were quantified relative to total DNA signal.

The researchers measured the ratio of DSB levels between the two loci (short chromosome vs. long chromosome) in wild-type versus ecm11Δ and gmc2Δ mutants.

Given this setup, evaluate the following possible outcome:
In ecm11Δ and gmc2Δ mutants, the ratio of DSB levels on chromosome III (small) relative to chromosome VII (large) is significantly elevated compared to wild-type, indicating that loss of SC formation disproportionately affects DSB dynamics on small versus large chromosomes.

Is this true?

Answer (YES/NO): NO